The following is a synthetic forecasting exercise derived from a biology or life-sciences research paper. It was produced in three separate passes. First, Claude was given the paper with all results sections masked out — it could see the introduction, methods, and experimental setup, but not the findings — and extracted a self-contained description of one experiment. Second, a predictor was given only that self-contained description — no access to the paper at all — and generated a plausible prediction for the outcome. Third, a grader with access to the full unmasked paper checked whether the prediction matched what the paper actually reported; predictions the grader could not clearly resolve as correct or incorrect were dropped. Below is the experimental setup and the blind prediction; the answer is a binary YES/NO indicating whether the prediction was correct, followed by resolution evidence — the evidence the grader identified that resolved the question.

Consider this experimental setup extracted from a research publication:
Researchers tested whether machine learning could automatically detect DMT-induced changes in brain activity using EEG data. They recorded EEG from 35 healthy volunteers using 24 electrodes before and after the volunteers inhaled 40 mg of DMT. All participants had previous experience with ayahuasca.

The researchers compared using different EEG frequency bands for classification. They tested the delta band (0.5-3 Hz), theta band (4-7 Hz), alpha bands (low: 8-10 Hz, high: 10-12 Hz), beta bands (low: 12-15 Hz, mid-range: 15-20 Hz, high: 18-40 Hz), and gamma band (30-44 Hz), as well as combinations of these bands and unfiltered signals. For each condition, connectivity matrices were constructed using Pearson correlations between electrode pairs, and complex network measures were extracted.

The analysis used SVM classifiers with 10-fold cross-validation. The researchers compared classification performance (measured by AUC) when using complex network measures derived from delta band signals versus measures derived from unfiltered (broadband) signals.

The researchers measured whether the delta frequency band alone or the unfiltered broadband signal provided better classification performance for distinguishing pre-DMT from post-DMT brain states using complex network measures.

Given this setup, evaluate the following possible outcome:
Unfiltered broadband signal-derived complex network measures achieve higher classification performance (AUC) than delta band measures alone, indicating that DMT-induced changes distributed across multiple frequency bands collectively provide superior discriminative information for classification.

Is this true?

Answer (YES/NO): NO